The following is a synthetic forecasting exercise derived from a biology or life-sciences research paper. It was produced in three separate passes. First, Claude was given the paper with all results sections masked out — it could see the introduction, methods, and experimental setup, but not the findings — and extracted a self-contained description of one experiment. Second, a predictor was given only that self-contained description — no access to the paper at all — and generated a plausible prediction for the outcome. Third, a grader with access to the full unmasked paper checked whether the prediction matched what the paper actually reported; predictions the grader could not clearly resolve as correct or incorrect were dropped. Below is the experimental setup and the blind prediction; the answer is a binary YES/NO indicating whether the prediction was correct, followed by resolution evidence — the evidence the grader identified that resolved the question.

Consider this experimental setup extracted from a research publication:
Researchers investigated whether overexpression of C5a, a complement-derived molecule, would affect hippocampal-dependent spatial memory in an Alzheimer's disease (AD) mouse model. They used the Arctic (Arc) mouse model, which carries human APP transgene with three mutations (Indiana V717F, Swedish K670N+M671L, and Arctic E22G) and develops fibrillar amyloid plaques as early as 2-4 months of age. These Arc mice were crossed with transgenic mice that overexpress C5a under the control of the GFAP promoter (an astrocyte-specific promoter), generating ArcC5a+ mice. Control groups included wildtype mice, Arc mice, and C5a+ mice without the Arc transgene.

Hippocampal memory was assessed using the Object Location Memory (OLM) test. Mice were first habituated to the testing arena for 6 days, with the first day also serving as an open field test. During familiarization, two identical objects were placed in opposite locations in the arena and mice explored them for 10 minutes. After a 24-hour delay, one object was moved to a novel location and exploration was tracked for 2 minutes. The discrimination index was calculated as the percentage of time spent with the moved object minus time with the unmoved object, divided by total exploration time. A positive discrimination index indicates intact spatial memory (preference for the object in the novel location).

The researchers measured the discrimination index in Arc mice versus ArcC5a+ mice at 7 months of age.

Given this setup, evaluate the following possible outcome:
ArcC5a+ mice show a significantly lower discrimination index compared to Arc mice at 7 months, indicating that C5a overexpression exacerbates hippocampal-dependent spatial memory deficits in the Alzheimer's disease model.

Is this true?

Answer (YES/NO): YES